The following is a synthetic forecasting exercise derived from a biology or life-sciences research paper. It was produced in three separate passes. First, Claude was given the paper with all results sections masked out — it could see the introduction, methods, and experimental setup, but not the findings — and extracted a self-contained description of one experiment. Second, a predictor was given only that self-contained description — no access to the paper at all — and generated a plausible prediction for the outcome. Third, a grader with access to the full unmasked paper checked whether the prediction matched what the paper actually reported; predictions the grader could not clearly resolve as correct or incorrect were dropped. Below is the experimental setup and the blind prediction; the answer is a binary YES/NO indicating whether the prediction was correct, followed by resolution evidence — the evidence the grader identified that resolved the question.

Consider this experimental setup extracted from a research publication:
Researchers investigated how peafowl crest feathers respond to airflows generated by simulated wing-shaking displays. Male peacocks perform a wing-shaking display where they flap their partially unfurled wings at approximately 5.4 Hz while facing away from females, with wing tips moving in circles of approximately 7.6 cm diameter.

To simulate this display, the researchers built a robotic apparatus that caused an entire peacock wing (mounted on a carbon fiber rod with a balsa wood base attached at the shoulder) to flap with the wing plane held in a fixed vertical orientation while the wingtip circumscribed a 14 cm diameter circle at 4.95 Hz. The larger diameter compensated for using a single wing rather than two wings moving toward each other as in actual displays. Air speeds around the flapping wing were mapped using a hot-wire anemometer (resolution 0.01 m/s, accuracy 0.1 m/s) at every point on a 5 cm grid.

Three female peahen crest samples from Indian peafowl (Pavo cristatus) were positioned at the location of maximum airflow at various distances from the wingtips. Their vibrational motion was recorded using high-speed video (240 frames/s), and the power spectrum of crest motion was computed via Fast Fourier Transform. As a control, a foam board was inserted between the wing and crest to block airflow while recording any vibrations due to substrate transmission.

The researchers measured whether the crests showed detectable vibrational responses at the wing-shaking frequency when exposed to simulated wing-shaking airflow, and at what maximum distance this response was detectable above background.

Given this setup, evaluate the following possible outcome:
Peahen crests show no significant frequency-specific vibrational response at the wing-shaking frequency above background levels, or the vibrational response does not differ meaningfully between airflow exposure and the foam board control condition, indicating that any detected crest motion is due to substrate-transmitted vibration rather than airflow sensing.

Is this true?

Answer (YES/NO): NO